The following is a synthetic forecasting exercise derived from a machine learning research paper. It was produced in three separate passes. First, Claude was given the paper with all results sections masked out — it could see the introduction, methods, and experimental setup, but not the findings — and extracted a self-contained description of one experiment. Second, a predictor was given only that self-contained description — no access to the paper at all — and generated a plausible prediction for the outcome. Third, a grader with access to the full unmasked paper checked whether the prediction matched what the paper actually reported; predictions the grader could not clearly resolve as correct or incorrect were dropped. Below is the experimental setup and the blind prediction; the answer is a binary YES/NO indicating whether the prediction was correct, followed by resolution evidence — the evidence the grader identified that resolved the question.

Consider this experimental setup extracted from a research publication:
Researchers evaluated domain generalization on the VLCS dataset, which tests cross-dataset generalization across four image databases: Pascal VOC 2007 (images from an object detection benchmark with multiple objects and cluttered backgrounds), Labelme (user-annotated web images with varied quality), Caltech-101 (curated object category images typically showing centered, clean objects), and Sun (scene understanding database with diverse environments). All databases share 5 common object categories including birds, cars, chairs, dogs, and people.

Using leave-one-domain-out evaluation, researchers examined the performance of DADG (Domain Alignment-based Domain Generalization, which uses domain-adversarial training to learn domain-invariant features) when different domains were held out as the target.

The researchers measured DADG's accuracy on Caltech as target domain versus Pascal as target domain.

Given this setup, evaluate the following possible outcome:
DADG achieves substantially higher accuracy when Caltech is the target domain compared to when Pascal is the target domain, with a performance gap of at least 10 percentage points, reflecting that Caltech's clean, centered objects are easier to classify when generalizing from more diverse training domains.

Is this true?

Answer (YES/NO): YES